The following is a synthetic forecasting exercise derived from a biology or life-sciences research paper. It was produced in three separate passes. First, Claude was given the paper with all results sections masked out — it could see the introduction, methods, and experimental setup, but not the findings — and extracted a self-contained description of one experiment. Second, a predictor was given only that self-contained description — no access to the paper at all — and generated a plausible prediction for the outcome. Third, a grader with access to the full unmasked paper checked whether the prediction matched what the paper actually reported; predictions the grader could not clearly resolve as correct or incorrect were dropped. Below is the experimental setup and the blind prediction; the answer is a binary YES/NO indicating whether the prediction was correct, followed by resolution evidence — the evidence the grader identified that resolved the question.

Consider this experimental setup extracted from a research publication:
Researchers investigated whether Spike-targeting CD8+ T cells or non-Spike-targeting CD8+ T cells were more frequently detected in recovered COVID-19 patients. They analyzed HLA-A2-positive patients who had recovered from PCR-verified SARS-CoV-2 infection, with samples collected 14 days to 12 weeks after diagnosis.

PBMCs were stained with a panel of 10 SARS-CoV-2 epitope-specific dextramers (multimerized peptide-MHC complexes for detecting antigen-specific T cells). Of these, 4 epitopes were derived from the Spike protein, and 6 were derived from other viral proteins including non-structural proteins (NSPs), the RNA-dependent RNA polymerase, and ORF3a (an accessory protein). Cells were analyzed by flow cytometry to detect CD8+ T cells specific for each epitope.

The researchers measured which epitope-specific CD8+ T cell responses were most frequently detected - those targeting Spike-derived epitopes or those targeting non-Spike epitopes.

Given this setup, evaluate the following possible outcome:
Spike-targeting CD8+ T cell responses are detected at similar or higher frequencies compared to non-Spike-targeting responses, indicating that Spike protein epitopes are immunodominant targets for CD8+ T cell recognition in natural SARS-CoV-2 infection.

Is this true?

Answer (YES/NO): YES